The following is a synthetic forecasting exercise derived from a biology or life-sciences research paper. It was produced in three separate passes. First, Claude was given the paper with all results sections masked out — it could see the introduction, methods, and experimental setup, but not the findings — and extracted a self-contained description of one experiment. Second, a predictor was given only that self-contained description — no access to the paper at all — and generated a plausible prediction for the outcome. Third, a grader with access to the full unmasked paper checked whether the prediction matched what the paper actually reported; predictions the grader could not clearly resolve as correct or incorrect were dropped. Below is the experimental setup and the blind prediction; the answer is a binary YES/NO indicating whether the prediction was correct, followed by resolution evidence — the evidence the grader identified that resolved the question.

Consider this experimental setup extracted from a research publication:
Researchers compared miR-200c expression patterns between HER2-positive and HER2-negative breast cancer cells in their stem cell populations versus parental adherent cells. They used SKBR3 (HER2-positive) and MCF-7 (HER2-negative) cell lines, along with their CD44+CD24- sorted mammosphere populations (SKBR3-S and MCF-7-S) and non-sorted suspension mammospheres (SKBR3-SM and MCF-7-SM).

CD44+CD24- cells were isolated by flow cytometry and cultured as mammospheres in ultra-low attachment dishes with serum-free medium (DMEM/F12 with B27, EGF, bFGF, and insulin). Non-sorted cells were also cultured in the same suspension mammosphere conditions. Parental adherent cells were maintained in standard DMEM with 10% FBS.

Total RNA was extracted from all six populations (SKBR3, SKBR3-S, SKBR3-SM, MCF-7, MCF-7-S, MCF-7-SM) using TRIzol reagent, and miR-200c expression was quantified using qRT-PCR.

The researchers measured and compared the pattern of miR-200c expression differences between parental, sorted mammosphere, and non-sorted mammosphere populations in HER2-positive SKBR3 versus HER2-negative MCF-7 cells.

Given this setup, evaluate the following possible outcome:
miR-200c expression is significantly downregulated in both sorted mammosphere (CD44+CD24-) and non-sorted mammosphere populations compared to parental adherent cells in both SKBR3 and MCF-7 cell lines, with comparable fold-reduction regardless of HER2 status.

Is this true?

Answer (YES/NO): NO